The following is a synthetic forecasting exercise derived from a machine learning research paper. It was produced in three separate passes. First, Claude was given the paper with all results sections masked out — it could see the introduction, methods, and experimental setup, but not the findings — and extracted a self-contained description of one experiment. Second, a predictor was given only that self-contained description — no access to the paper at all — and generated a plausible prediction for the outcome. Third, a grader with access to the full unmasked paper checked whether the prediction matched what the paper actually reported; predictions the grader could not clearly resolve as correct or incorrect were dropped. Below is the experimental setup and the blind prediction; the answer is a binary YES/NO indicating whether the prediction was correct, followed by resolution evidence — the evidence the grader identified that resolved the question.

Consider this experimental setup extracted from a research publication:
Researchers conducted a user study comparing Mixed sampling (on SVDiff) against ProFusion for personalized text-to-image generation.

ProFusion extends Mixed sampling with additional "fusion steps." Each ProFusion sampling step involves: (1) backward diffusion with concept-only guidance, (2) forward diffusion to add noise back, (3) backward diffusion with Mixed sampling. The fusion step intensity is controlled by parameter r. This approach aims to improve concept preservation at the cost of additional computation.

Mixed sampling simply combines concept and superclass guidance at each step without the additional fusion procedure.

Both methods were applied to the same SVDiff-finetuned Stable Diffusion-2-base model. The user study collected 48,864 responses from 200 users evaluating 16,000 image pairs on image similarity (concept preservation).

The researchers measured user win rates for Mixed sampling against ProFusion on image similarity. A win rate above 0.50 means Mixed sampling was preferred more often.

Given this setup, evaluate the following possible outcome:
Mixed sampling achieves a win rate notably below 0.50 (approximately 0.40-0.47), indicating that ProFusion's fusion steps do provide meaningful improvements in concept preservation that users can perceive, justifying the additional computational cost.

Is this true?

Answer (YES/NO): NO